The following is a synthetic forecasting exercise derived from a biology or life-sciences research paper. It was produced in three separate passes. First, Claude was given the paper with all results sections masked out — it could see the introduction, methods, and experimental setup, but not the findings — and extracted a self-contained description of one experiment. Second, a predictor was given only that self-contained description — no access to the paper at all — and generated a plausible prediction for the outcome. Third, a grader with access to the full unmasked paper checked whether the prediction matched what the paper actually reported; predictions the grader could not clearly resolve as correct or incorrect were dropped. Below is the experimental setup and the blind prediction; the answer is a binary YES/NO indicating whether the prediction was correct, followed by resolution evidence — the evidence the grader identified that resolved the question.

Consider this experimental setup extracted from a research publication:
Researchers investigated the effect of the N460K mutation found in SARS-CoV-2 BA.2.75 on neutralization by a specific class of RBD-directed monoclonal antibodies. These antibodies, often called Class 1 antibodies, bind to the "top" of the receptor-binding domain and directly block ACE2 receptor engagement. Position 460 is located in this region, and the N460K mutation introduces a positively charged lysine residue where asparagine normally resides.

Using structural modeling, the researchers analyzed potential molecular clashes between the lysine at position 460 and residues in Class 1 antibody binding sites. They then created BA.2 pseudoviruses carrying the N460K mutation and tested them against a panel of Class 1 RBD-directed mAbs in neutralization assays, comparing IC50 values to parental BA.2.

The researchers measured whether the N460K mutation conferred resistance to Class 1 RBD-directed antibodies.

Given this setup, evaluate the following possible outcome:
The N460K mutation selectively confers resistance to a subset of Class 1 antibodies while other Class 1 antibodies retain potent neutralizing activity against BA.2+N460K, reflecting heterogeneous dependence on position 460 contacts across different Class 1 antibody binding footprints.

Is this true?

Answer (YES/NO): NO